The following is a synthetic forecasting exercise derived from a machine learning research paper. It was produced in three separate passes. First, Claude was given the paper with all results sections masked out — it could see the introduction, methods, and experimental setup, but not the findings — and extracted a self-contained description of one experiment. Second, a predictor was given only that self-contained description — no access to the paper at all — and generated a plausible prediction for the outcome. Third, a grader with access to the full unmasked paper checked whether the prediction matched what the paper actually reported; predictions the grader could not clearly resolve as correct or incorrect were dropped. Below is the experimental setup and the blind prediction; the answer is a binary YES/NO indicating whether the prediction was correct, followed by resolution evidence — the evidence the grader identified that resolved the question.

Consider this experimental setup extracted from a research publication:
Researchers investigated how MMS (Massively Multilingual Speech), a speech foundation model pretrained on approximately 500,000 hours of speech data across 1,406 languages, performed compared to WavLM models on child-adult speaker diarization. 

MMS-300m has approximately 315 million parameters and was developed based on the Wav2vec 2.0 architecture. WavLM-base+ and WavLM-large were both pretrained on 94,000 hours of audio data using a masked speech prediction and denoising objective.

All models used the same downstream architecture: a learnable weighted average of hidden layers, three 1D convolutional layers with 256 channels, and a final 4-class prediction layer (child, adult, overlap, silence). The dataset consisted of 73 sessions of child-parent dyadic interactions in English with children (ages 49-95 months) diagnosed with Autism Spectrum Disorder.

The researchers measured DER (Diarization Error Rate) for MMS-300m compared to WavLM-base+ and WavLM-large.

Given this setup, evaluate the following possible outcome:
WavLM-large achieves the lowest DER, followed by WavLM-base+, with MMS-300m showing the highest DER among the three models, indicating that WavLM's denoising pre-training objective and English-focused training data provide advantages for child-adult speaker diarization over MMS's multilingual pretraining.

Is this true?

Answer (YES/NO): NO